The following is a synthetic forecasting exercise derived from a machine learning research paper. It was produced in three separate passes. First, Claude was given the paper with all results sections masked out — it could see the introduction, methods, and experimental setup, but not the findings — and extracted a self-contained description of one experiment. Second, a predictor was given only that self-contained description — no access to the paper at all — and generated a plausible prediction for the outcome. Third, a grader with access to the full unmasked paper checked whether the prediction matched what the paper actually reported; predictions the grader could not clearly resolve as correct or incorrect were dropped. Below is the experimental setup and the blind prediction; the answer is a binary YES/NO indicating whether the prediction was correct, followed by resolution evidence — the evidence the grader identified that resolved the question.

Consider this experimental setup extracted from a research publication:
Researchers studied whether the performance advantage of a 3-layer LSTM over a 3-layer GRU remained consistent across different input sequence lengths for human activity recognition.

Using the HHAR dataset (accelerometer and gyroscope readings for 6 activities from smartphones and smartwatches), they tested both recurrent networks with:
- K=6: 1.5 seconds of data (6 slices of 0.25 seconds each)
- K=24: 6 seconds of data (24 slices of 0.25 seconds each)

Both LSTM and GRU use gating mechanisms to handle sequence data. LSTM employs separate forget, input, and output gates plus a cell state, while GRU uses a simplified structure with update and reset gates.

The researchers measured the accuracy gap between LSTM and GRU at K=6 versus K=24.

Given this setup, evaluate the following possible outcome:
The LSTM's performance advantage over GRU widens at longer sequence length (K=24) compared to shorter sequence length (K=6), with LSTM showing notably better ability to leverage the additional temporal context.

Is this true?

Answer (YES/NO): NO